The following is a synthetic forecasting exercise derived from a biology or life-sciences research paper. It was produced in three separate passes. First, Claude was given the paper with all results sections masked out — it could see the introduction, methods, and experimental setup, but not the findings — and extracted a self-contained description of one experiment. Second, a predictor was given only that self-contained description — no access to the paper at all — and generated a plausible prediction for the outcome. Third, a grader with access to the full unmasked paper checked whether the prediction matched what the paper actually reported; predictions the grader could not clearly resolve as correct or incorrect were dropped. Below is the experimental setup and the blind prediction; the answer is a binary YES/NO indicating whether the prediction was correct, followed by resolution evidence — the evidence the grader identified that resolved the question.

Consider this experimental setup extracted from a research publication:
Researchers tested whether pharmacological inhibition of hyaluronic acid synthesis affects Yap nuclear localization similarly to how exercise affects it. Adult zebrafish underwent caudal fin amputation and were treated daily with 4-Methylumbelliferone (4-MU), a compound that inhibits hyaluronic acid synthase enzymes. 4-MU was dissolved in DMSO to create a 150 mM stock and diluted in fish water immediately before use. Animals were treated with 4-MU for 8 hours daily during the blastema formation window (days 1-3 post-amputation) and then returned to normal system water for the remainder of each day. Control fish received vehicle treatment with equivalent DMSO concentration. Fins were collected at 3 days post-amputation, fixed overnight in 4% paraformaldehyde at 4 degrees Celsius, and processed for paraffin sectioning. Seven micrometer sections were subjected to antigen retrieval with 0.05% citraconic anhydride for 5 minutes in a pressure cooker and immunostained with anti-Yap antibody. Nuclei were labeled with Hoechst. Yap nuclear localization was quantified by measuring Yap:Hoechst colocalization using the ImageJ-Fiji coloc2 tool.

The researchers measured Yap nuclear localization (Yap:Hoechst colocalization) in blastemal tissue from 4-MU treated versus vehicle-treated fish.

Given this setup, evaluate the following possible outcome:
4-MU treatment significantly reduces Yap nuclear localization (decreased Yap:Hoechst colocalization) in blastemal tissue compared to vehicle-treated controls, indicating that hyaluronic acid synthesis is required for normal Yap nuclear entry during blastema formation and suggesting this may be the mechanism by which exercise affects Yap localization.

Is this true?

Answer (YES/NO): YES